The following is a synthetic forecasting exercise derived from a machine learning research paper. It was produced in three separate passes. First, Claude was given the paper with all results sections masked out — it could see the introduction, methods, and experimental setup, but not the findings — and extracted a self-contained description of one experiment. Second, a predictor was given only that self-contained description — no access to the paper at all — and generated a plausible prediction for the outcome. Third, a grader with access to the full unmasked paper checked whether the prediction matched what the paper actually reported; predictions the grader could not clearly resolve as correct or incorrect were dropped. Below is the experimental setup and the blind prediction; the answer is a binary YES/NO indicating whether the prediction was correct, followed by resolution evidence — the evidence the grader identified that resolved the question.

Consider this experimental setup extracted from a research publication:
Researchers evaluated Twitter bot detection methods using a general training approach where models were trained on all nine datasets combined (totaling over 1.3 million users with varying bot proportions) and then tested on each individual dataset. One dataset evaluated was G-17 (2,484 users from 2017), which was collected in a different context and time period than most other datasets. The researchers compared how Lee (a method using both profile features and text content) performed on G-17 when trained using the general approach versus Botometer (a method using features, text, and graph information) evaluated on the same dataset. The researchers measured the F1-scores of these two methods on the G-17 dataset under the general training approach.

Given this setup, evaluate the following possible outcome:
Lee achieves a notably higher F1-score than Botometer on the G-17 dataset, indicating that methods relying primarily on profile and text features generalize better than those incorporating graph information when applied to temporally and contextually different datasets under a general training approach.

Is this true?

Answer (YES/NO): NO